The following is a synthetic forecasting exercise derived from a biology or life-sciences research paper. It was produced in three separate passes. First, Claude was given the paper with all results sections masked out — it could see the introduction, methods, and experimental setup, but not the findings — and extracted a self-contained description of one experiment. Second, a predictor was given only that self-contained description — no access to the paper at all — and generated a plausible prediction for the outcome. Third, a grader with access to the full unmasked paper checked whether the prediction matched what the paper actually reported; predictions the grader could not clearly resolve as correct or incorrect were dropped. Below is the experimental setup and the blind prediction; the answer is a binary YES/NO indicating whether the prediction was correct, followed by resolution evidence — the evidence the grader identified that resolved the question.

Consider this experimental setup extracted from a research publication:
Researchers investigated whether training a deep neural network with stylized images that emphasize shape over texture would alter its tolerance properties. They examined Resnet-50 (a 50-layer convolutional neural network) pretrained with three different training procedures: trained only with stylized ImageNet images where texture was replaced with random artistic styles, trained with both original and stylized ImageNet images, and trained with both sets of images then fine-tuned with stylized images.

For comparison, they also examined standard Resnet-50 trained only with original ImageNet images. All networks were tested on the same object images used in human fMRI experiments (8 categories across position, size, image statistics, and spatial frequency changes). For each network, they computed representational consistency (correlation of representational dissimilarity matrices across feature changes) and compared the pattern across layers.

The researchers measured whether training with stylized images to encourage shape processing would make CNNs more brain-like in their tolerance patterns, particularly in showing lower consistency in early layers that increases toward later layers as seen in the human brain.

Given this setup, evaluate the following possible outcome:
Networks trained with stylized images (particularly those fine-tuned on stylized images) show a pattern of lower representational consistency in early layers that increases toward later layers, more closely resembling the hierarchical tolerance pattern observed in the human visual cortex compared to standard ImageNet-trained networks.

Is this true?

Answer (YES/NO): NO